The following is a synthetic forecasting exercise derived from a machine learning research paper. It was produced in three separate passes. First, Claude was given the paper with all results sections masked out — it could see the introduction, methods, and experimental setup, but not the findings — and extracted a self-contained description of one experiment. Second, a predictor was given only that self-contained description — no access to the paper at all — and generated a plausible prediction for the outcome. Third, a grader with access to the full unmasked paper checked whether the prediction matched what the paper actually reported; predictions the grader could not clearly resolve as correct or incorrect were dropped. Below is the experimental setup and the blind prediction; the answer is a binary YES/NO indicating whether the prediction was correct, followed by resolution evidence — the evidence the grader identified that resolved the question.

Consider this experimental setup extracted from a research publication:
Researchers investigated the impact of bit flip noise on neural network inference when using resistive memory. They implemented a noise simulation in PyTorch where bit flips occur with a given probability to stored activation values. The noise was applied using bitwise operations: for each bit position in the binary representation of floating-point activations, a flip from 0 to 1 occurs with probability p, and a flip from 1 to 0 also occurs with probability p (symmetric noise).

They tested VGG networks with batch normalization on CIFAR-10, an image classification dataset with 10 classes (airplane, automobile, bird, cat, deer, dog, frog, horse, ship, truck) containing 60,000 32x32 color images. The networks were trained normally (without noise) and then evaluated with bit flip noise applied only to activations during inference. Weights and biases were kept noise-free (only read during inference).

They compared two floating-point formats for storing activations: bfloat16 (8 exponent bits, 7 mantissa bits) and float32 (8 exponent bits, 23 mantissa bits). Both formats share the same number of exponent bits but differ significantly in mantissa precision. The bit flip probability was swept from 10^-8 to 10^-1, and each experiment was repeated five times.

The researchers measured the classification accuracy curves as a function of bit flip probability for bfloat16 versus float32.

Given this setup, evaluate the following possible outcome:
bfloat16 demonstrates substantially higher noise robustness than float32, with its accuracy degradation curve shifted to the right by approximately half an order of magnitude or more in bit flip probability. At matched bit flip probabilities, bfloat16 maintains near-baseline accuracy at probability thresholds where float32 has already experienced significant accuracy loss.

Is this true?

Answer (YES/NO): NO